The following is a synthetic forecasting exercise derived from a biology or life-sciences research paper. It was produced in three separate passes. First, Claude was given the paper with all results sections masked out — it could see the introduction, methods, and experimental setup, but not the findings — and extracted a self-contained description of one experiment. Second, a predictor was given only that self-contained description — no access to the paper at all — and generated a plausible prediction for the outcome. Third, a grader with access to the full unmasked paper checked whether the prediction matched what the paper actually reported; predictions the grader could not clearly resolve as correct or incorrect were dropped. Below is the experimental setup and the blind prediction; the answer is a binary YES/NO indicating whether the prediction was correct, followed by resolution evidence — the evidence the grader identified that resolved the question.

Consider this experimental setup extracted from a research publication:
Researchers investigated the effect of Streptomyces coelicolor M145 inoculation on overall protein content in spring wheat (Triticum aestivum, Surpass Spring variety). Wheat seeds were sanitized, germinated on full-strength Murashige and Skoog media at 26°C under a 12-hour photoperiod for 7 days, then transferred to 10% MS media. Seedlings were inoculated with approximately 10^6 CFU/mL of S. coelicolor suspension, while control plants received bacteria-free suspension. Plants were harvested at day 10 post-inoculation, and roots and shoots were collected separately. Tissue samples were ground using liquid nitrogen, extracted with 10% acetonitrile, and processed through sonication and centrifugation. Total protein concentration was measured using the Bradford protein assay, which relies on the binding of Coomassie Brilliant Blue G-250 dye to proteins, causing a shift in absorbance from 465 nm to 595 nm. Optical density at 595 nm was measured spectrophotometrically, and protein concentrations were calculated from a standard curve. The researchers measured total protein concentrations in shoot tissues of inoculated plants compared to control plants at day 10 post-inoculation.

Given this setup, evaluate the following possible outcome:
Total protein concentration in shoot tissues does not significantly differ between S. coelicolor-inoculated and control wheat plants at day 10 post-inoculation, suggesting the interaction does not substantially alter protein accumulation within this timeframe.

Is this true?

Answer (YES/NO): NO